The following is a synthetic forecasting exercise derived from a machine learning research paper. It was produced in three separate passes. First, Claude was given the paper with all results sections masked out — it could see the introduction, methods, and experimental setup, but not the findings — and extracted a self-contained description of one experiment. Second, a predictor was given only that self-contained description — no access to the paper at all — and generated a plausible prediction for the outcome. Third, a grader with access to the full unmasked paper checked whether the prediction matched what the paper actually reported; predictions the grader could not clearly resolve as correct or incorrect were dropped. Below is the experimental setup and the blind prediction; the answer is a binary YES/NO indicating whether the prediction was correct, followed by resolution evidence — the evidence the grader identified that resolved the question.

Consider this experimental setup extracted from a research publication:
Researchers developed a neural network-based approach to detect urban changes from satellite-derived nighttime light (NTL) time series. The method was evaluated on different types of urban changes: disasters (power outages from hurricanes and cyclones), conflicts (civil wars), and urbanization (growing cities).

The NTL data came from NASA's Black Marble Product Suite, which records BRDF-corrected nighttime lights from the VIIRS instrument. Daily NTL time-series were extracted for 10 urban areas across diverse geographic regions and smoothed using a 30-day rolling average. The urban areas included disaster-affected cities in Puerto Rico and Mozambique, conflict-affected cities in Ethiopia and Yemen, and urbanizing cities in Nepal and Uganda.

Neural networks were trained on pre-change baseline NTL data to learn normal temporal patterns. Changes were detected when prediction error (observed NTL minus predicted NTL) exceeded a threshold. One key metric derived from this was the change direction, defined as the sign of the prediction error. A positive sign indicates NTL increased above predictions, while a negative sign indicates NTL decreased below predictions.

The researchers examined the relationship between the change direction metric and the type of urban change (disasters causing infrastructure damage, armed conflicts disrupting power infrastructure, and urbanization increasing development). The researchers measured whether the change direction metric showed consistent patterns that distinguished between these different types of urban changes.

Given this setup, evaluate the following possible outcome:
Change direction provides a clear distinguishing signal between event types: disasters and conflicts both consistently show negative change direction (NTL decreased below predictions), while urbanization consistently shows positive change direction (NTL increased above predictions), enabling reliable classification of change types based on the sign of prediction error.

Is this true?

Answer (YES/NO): YES